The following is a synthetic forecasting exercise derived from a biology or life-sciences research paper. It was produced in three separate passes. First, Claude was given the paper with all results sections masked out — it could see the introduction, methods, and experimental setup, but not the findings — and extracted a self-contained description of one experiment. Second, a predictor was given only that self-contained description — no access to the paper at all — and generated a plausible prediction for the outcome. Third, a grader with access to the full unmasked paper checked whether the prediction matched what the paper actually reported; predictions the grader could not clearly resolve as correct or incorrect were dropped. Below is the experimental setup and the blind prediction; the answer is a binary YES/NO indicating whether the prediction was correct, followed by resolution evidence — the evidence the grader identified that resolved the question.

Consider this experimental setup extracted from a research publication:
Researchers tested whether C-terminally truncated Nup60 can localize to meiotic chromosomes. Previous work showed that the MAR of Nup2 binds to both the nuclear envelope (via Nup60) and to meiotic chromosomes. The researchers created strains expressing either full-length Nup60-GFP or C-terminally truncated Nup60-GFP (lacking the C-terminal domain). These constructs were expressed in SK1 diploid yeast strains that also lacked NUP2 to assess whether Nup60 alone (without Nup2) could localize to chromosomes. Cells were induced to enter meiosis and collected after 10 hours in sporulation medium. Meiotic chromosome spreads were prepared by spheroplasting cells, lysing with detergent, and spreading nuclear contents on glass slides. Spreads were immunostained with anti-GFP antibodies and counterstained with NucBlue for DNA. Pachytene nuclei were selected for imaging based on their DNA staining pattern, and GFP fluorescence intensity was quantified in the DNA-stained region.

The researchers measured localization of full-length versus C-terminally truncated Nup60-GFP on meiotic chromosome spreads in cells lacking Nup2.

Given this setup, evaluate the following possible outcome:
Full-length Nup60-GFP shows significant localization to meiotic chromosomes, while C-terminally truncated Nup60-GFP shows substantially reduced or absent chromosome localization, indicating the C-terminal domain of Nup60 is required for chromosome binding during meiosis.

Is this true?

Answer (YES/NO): NO